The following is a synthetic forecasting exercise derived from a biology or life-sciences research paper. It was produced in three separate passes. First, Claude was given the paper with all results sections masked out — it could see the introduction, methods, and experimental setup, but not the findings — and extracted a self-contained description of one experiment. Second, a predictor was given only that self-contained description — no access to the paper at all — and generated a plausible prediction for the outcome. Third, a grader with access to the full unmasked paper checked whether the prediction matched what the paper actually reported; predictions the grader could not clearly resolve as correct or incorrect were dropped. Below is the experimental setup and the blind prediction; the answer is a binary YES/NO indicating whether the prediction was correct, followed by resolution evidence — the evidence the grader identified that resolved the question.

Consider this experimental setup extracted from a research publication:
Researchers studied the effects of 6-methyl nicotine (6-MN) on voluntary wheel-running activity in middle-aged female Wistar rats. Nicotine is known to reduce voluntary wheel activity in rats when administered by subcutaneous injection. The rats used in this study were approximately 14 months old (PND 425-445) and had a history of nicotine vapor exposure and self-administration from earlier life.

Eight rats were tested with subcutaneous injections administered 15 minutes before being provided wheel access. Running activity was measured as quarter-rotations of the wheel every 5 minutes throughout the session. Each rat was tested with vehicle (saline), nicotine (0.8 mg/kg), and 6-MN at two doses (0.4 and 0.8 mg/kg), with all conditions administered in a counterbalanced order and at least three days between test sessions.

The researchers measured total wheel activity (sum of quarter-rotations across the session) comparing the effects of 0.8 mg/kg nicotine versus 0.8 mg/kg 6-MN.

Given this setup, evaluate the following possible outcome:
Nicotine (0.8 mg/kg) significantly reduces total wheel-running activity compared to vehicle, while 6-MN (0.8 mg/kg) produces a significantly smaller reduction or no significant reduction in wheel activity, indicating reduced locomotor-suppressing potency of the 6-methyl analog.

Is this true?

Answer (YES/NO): NO